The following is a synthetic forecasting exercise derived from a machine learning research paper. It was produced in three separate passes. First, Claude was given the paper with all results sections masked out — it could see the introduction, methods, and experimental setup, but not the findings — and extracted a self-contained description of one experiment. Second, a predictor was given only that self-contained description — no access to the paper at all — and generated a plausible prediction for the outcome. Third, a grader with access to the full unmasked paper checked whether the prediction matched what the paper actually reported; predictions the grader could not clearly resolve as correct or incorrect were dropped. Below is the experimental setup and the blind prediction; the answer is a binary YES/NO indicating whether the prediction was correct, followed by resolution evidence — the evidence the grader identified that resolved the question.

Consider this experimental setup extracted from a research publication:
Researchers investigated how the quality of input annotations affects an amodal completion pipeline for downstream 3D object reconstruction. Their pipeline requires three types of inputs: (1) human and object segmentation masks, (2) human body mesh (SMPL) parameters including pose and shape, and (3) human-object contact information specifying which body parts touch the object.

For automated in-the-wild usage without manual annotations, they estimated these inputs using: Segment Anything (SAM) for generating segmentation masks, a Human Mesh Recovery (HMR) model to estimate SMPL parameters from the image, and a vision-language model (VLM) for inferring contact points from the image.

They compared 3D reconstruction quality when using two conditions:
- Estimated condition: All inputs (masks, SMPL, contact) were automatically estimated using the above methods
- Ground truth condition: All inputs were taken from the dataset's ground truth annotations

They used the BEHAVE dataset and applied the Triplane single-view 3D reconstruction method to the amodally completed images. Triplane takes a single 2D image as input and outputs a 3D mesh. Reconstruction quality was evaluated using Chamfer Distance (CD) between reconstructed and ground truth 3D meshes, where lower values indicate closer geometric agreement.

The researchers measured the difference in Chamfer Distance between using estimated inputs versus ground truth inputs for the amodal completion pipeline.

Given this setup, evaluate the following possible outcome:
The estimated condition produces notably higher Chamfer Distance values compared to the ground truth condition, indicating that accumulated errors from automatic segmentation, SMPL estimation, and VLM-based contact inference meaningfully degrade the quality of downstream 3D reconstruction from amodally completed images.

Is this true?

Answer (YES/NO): NO